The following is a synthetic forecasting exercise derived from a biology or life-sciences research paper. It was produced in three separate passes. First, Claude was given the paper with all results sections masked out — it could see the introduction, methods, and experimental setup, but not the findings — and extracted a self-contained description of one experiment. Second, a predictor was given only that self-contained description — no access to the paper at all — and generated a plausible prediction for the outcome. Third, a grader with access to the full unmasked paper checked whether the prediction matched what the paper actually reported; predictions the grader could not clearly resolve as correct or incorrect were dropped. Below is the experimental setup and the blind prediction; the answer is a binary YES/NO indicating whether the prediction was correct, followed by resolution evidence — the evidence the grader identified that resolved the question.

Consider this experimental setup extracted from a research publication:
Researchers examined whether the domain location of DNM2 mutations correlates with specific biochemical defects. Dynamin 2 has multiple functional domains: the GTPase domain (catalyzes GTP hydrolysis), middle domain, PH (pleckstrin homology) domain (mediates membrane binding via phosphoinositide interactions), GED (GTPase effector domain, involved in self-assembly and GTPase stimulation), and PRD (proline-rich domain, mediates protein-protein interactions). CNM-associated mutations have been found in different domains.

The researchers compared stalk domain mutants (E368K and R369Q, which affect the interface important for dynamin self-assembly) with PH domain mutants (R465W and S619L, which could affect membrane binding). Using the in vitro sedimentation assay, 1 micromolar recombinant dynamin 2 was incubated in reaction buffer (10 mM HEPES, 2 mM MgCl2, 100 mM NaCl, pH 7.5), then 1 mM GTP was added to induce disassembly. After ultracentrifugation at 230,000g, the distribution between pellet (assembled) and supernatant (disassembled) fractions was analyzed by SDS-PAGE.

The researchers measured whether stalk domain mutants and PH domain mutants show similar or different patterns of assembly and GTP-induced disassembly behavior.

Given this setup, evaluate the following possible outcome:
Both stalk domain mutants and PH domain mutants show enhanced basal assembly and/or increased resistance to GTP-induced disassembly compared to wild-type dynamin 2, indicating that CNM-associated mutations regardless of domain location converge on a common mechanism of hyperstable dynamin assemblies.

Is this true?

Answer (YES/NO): YES